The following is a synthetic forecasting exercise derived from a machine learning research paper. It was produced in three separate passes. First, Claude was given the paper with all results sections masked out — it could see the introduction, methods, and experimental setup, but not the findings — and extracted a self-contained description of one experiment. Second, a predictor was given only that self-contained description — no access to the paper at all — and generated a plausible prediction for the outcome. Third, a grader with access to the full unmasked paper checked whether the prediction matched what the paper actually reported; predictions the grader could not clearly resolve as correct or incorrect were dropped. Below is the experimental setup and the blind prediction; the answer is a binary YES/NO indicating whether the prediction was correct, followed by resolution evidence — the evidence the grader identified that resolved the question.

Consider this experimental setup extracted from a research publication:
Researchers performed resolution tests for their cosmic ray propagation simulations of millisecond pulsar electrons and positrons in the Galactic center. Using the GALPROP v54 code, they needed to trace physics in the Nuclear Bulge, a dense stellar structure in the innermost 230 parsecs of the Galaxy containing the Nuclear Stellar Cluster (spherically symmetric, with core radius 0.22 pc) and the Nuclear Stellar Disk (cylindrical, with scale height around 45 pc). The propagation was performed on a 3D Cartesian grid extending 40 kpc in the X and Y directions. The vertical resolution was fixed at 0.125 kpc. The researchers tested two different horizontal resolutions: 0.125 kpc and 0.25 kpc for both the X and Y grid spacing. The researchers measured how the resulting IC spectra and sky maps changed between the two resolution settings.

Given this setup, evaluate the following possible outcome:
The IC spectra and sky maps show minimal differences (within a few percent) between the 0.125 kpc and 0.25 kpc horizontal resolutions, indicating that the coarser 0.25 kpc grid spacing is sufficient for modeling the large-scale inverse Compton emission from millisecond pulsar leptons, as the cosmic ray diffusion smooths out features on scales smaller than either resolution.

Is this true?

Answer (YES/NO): NO